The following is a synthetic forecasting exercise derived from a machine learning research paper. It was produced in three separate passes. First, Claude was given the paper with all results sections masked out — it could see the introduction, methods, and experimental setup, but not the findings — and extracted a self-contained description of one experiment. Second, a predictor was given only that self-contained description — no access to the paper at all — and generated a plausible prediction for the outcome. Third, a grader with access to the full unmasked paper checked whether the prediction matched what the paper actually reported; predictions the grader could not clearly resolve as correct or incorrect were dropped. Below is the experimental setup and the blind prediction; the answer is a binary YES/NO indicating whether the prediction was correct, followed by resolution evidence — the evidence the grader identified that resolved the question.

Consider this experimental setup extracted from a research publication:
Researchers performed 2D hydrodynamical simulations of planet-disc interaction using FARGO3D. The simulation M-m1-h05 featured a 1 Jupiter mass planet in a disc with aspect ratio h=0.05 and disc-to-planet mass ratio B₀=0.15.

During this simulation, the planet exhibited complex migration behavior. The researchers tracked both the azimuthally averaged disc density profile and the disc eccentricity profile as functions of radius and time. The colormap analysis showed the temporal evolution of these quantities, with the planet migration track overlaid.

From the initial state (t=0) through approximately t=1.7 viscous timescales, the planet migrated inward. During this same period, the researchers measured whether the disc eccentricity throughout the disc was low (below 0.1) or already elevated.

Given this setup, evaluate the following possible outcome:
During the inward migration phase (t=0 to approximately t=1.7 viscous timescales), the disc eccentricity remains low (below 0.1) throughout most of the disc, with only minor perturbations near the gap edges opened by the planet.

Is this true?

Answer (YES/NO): YES